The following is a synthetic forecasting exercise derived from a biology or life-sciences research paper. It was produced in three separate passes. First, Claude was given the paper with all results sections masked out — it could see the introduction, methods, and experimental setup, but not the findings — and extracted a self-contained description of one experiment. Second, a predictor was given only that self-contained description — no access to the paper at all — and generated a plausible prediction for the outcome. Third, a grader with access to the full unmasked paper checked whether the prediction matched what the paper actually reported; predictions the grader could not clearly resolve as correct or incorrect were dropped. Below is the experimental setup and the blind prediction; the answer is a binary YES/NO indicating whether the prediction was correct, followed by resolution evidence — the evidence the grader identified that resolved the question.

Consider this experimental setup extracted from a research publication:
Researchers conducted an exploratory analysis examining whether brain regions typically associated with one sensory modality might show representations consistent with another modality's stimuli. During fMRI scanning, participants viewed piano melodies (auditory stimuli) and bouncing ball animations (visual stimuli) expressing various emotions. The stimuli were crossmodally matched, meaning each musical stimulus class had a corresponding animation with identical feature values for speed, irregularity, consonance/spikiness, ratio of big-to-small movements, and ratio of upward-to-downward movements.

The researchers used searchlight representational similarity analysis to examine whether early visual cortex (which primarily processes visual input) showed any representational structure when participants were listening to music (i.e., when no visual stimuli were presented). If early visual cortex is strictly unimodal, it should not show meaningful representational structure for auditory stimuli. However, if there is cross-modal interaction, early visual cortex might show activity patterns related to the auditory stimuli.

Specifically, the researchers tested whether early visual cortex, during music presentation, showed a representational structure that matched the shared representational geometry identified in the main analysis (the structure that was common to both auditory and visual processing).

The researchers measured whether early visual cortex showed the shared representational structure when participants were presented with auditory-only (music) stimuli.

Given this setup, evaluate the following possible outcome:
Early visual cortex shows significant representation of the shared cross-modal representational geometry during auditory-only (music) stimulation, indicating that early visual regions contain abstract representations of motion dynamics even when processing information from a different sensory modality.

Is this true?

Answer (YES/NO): YES